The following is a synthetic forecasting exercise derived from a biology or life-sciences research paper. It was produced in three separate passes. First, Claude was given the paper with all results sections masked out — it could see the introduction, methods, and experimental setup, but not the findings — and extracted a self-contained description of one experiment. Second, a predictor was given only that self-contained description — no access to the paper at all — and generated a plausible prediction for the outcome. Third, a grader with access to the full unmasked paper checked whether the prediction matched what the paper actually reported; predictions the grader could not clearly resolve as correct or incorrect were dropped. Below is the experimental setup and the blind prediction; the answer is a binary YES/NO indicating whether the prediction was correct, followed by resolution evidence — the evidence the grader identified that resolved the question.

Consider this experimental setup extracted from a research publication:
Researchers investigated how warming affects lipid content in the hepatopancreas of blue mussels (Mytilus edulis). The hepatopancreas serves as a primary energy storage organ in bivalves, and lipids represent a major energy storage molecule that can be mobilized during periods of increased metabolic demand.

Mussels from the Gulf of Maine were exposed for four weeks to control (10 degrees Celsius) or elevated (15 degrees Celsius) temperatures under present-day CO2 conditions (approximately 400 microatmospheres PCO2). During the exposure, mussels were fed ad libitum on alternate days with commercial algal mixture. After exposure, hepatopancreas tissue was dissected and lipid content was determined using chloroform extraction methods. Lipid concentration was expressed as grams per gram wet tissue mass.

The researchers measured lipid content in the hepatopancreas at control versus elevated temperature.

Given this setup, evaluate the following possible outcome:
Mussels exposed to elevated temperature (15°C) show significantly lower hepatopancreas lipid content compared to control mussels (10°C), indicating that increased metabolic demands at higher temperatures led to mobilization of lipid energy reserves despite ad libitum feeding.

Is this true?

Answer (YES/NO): NO